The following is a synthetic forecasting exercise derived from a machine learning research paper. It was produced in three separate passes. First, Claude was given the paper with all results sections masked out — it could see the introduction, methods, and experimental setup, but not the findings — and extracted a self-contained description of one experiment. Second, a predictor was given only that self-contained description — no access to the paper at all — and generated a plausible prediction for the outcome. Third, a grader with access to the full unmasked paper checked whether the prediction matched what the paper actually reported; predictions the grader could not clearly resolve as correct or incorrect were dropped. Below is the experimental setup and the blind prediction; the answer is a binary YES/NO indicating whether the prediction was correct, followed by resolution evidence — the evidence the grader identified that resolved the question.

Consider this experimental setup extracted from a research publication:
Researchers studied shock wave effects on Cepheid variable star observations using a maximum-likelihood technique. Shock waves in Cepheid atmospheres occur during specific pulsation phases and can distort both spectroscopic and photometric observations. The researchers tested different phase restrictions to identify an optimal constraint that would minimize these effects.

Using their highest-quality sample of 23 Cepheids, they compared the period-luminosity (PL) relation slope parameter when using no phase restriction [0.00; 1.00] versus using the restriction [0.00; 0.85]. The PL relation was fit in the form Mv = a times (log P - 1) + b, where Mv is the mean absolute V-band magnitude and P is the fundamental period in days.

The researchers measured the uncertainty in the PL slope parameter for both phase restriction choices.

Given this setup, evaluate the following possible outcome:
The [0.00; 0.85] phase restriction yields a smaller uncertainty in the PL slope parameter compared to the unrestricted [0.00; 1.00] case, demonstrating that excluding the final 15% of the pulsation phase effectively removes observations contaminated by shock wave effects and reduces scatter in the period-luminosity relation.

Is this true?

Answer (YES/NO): YES